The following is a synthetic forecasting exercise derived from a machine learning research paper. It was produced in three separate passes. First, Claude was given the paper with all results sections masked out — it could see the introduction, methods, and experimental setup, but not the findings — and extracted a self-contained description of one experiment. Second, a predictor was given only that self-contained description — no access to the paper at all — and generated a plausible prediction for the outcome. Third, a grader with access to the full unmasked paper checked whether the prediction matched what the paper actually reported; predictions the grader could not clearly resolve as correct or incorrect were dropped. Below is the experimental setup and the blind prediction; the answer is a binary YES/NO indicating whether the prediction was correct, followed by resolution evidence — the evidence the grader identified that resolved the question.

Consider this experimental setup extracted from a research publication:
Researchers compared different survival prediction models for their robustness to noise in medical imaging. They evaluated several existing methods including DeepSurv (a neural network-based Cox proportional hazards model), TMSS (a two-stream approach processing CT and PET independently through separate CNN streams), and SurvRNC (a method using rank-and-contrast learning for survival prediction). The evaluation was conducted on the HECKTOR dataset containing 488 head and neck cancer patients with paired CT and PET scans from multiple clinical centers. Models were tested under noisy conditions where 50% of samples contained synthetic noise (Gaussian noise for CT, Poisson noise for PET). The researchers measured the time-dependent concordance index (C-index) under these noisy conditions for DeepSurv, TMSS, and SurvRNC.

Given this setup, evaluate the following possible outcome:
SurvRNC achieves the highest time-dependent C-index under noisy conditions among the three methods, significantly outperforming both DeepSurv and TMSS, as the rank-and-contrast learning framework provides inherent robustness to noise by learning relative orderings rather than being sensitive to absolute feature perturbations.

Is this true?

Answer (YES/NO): NO